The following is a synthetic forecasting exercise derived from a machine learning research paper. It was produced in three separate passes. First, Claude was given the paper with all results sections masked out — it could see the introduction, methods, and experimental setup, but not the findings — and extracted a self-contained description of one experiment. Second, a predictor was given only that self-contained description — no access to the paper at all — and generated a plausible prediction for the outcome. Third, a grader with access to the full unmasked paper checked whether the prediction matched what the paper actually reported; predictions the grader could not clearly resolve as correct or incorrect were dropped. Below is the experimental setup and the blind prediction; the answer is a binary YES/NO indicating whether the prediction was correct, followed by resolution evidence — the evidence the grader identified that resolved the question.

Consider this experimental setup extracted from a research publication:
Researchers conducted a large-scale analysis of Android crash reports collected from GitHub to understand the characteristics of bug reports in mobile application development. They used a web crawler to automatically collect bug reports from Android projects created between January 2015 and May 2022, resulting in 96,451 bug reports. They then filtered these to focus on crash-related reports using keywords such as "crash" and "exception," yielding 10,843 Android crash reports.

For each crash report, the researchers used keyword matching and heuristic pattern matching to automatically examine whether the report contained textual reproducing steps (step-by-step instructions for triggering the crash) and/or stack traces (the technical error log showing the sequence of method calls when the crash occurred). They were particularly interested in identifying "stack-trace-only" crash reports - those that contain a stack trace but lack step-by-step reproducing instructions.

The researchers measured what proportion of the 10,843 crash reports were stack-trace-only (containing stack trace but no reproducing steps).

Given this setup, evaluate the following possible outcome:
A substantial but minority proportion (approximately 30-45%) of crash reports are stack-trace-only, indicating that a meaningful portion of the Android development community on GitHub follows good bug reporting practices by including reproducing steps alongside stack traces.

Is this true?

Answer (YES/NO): NO